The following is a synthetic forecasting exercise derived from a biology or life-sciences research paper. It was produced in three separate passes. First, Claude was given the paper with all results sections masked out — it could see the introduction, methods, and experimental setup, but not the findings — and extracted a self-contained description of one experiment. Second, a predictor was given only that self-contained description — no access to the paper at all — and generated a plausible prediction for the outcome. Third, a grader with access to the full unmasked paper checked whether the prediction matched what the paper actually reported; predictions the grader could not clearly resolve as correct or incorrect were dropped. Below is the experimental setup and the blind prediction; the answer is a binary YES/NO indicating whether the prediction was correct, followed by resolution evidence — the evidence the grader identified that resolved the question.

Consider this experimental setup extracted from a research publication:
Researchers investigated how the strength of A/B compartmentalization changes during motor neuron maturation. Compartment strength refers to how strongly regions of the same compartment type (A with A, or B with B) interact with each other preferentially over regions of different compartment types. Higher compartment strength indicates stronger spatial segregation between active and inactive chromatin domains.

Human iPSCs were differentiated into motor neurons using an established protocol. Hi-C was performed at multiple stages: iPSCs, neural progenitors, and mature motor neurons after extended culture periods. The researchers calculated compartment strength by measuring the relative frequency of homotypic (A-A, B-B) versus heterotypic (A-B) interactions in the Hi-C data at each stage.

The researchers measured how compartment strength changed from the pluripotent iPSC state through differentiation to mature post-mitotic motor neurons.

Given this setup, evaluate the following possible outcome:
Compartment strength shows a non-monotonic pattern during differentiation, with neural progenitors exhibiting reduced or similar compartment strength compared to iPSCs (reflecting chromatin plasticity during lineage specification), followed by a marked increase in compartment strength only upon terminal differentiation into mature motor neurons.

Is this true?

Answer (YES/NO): YES